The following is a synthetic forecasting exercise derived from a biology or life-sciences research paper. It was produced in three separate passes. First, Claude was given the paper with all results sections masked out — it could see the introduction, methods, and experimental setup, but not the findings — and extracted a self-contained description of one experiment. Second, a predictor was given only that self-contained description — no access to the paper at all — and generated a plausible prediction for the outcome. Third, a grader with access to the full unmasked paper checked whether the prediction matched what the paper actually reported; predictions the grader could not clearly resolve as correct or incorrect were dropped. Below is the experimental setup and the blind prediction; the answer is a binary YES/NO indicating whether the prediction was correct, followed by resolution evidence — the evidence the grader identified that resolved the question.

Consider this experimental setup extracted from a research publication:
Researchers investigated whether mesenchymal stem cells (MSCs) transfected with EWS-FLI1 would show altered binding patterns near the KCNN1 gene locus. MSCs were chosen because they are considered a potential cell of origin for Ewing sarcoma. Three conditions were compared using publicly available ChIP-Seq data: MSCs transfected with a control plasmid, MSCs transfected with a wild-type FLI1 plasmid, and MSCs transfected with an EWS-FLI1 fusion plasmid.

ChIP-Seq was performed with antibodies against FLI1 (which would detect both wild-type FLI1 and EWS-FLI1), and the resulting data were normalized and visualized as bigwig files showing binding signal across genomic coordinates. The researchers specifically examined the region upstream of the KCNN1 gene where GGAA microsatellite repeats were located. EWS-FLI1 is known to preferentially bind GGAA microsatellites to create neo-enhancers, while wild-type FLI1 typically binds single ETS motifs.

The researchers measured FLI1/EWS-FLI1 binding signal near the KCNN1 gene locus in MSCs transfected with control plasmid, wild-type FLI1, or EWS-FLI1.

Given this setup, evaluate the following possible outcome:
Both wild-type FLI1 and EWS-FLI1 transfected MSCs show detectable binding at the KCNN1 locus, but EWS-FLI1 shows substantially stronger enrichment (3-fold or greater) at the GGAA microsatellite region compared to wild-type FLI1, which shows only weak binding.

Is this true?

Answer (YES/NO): NO